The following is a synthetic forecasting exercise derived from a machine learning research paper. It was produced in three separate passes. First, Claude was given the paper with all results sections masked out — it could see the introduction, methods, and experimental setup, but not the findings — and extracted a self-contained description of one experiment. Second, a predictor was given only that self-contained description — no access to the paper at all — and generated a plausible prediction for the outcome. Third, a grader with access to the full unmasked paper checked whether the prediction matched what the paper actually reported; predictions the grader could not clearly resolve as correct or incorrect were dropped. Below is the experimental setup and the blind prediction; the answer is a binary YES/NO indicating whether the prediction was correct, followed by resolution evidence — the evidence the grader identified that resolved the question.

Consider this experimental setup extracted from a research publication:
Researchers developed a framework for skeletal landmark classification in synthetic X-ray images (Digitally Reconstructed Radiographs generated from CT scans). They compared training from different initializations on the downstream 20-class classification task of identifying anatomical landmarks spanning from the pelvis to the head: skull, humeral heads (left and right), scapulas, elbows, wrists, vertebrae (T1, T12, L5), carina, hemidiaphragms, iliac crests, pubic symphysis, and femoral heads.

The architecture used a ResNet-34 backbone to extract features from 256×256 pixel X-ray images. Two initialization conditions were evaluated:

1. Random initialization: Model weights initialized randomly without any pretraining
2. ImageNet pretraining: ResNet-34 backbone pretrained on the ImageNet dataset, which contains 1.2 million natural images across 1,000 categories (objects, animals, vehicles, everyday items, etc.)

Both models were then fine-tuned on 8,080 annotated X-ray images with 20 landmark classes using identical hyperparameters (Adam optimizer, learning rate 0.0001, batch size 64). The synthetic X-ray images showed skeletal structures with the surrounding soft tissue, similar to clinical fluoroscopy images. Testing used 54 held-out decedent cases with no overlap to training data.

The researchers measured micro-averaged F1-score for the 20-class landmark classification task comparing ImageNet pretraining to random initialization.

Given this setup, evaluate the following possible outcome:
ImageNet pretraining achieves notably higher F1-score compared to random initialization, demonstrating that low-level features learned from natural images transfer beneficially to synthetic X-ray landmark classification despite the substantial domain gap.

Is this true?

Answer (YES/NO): NO